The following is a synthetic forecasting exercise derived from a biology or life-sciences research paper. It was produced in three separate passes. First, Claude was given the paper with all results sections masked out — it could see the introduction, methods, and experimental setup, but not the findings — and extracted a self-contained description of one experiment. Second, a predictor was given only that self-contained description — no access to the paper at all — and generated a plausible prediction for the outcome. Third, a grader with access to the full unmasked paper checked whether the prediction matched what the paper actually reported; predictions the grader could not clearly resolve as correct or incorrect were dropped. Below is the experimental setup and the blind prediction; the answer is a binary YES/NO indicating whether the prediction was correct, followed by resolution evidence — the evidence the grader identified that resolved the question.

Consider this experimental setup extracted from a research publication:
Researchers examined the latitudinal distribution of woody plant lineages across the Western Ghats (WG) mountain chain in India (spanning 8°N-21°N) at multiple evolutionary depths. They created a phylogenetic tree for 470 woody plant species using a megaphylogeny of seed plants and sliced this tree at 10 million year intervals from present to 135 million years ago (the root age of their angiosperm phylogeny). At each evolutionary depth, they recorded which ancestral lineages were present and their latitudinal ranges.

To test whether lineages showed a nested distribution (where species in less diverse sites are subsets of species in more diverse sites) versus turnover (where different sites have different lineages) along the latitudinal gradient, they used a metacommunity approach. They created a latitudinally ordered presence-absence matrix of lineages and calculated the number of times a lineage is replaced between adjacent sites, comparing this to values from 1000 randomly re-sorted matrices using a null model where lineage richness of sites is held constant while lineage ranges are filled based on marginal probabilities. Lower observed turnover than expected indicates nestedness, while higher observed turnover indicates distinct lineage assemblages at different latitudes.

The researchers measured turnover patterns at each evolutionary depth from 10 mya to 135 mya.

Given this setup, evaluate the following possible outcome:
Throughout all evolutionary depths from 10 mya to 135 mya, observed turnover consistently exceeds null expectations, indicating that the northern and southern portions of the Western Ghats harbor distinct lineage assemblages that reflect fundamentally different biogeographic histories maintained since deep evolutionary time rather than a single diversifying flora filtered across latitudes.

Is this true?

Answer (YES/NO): NO